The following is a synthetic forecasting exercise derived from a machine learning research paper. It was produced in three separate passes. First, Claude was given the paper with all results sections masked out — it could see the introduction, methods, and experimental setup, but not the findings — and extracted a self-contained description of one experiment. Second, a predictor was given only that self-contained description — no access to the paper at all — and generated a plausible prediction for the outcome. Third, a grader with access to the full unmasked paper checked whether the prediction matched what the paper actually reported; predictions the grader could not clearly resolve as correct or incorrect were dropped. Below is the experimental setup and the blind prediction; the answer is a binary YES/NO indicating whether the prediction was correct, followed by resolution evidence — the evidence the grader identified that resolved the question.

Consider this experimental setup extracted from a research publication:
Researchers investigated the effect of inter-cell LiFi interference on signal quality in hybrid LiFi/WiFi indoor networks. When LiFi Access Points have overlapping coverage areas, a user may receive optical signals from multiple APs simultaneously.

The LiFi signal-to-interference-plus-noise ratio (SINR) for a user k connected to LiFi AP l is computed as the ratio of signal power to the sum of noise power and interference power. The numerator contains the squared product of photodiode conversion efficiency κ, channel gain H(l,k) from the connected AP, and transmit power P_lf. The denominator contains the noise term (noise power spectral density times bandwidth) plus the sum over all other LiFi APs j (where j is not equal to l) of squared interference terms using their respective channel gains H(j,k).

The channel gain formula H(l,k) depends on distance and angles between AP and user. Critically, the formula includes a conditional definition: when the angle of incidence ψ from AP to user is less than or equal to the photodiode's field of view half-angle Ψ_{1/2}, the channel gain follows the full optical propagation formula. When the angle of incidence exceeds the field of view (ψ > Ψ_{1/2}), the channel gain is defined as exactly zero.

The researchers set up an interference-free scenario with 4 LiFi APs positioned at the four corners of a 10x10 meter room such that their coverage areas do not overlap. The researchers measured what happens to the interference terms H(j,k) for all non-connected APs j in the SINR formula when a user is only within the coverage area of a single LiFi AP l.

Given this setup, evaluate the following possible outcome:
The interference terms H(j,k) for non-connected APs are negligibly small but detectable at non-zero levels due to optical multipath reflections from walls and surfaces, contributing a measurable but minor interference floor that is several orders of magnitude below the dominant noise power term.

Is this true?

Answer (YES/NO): NO